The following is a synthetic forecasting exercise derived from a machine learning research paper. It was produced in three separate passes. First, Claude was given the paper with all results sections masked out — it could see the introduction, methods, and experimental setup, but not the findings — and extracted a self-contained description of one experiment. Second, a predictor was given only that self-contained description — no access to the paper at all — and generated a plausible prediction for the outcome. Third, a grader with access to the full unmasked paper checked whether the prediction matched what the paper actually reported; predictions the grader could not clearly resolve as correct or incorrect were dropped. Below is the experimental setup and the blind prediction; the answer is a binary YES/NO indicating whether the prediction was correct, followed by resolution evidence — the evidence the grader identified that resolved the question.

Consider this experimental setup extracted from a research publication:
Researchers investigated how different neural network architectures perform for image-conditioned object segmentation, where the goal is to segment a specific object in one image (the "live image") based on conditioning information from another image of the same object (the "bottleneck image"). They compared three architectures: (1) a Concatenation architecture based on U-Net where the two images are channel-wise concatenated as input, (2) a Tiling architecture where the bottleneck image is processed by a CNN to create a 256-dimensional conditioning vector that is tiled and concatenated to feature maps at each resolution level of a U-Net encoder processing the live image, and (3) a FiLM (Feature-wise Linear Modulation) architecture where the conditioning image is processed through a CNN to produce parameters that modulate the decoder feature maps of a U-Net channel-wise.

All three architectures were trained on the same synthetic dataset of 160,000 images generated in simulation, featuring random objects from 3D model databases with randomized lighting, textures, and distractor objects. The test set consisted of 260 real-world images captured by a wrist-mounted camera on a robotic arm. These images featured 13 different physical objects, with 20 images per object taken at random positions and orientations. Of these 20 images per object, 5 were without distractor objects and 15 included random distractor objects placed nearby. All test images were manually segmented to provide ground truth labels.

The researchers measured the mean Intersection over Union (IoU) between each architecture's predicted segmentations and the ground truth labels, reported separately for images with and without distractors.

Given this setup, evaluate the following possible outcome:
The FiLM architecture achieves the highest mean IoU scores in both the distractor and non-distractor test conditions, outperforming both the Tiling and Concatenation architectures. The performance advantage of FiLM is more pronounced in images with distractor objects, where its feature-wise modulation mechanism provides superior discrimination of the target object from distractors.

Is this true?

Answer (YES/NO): NO